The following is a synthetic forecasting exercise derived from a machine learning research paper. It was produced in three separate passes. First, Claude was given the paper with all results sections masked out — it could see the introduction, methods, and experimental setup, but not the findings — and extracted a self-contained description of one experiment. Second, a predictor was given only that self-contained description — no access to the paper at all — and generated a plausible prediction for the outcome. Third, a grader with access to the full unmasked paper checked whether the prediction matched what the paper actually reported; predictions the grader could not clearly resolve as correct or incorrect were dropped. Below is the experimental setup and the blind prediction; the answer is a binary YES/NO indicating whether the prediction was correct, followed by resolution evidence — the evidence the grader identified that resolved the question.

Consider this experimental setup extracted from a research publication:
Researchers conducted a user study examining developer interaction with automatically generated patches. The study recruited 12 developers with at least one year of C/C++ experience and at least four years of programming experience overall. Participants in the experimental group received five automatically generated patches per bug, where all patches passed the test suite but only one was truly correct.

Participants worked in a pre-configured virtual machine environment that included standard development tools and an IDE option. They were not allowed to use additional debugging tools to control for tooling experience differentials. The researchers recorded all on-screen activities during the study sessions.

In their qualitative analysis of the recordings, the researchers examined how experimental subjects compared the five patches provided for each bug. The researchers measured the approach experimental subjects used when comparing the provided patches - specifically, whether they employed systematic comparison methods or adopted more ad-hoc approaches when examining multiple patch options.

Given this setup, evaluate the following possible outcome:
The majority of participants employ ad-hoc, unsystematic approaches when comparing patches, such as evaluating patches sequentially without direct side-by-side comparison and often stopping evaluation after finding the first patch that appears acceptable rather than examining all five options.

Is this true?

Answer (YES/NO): NO